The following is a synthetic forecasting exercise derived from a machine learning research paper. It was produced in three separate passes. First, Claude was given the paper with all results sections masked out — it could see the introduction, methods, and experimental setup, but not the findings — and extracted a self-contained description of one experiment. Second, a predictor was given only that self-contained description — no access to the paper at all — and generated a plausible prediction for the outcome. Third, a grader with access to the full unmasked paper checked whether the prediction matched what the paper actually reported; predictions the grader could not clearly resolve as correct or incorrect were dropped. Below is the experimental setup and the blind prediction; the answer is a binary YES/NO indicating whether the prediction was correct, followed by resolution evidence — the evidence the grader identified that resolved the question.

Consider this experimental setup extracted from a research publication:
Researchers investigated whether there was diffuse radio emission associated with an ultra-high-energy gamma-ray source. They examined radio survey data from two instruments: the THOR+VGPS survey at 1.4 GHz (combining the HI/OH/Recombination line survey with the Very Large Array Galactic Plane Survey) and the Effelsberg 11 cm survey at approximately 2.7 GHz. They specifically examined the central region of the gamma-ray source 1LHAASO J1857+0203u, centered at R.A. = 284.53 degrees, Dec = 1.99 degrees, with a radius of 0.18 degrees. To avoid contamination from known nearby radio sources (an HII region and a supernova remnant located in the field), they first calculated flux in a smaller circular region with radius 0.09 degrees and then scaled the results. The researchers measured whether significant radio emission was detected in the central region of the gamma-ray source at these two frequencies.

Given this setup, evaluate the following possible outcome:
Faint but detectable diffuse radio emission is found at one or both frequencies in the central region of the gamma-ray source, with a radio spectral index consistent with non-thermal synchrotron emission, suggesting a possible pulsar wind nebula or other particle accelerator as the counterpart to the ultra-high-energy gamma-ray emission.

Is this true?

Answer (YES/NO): NO